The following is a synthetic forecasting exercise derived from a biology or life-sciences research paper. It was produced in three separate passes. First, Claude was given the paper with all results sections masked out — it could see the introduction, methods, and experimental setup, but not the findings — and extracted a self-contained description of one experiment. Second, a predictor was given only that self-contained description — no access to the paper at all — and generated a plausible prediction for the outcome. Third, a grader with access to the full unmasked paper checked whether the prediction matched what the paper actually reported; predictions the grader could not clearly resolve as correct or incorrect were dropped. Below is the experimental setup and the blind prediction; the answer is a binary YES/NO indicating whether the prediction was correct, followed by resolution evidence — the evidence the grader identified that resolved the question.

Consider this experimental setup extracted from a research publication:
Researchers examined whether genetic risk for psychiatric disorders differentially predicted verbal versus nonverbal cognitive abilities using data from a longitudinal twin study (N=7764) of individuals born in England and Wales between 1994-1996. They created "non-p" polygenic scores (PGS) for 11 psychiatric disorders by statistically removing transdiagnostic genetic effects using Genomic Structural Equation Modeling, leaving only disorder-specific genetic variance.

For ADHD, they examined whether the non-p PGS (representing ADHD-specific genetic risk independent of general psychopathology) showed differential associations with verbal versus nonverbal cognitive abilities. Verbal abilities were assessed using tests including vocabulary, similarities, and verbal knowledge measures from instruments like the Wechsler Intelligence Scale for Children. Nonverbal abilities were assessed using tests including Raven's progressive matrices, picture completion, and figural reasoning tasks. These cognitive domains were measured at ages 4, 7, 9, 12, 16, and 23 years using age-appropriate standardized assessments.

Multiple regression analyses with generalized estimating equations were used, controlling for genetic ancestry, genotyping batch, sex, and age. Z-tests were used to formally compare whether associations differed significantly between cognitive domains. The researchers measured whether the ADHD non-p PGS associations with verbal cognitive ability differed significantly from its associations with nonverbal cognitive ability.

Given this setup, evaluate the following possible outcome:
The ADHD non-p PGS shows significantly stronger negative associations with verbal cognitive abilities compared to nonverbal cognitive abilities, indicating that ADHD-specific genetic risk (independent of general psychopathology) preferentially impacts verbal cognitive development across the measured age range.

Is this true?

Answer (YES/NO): NO